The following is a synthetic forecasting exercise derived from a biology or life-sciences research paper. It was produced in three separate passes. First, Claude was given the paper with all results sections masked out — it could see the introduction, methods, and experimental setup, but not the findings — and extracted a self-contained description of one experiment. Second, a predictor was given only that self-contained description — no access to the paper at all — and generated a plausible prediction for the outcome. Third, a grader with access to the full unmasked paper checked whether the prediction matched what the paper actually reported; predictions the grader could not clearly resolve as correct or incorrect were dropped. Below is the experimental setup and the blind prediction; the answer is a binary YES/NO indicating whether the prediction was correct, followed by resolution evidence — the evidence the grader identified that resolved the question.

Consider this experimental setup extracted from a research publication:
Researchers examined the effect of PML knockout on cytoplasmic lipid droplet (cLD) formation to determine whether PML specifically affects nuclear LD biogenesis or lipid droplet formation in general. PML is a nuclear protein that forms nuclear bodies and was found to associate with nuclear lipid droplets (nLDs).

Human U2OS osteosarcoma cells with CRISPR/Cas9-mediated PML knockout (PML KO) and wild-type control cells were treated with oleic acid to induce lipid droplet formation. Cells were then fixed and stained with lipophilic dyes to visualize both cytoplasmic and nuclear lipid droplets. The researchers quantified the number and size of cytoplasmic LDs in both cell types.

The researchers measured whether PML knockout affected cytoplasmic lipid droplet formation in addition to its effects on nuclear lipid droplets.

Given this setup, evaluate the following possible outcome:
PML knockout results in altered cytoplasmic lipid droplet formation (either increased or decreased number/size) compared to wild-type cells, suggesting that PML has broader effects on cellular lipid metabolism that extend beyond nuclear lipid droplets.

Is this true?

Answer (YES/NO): NO